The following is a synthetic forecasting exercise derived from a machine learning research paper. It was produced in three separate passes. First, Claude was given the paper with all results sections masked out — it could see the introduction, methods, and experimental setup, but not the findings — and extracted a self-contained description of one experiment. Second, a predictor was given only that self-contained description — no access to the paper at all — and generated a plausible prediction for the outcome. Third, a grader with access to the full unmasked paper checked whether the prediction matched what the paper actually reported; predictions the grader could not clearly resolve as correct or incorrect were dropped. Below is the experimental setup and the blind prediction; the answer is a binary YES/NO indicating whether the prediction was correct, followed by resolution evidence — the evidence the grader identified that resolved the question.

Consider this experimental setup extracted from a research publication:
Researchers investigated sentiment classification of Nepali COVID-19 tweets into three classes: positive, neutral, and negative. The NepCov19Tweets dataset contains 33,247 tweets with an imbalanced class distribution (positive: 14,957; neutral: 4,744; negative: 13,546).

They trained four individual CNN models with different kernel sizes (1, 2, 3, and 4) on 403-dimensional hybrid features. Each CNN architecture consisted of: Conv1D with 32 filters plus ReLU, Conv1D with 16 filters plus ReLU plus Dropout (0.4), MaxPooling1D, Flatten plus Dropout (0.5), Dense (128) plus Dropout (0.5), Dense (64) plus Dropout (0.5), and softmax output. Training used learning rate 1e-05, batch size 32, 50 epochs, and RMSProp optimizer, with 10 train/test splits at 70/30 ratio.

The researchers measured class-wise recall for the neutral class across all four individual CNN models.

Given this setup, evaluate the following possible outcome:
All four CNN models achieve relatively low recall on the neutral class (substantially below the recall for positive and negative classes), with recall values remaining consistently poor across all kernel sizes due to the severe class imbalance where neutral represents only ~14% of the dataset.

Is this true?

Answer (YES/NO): YES